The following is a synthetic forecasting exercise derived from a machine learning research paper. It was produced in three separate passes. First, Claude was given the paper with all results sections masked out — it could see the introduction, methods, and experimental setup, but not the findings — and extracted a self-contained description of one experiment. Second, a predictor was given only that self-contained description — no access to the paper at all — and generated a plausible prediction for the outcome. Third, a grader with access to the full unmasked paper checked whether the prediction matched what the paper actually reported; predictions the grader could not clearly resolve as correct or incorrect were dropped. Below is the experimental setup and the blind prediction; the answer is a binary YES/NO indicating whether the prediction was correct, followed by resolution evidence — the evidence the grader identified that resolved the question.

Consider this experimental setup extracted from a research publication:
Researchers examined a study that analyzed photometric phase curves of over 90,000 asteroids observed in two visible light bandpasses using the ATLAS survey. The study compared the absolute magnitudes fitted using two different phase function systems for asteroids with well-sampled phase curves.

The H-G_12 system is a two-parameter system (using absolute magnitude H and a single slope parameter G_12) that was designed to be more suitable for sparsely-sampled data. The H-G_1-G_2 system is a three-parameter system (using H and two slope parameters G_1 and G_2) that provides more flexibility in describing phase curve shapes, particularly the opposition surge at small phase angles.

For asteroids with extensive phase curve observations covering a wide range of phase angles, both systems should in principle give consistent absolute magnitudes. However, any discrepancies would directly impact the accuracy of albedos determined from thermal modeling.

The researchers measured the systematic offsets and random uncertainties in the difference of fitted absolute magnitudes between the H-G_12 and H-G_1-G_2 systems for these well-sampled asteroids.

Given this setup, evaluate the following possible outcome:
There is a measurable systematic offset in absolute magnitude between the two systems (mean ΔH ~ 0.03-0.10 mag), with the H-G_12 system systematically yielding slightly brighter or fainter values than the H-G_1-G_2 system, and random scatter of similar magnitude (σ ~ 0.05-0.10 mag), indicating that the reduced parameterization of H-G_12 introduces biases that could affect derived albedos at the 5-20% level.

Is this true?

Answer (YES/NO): NO